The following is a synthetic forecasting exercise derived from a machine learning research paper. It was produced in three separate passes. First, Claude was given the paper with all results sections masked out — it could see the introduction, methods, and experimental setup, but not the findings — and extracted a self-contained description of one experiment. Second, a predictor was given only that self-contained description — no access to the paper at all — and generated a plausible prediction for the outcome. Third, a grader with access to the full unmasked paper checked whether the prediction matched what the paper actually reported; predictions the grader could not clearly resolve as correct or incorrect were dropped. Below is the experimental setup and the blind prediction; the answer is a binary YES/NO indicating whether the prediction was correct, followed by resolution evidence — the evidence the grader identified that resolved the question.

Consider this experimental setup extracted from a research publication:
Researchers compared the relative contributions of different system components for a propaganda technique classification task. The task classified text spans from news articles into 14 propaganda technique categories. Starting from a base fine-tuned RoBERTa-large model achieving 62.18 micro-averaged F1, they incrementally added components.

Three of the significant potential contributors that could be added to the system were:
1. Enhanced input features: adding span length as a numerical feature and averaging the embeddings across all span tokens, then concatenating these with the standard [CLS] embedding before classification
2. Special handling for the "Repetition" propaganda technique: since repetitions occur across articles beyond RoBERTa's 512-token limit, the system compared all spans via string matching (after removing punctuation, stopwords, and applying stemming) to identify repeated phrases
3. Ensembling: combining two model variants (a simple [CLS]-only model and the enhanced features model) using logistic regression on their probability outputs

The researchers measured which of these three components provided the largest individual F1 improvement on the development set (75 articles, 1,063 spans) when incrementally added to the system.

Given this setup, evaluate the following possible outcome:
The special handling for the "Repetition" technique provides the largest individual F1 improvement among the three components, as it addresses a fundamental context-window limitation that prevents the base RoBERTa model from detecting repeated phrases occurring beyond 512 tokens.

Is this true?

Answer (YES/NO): YES